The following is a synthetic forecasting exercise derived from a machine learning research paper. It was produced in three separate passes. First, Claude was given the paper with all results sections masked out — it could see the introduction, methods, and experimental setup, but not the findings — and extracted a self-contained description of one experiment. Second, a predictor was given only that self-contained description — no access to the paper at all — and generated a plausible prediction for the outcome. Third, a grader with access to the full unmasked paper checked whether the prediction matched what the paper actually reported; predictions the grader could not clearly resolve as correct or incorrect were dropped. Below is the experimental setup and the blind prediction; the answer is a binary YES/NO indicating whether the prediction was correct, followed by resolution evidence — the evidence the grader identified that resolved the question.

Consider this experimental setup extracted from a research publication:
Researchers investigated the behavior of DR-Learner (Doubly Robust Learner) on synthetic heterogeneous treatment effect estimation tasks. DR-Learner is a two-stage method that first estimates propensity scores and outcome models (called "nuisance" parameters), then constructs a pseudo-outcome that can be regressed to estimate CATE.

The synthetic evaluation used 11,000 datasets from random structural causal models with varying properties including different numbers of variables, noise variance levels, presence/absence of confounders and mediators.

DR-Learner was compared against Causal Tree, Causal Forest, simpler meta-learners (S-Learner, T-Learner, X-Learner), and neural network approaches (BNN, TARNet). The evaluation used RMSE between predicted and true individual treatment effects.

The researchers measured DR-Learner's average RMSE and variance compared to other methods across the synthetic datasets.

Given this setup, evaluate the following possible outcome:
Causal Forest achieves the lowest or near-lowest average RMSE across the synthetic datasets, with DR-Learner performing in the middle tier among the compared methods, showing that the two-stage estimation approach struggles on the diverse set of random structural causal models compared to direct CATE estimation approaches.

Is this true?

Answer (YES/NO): NO